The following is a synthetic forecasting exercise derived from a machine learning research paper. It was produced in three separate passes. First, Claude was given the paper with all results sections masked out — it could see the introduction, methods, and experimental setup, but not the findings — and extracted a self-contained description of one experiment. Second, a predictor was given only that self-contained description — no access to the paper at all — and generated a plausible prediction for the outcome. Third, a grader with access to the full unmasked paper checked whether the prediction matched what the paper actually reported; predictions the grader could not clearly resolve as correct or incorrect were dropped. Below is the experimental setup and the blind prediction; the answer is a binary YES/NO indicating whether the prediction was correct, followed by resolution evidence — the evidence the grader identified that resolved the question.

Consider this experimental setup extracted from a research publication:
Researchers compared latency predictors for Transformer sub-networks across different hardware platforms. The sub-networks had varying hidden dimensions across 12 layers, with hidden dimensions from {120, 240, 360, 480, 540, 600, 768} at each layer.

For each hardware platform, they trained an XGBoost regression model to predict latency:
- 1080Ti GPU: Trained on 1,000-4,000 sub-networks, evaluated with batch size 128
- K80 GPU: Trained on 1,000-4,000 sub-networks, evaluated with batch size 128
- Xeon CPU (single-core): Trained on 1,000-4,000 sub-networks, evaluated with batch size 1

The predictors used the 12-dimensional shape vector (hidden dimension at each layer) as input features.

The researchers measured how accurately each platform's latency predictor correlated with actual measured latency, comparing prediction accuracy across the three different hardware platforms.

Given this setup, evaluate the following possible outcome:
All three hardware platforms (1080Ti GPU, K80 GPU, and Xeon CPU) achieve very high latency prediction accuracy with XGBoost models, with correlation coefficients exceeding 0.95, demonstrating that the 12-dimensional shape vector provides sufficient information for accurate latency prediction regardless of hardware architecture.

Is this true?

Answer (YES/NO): NO